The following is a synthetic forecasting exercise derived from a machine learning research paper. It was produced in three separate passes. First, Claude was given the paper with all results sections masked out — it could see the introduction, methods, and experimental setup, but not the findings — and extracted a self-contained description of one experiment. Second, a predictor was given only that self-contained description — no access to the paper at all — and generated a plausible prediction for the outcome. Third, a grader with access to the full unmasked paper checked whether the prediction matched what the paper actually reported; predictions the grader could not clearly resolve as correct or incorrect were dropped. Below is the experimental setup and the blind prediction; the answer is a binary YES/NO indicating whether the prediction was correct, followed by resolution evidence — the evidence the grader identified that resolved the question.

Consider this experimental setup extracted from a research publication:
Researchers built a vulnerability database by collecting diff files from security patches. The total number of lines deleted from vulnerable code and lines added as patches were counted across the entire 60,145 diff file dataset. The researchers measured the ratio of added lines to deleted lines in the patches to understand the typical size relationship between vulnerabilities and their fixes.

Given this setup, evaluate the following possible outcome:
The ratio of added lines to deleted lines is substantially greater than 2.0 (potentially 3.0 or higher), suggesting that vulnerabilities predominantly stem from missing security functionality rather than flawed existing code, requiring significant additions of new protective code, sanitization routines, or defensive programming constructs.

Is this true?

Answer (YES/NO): NO